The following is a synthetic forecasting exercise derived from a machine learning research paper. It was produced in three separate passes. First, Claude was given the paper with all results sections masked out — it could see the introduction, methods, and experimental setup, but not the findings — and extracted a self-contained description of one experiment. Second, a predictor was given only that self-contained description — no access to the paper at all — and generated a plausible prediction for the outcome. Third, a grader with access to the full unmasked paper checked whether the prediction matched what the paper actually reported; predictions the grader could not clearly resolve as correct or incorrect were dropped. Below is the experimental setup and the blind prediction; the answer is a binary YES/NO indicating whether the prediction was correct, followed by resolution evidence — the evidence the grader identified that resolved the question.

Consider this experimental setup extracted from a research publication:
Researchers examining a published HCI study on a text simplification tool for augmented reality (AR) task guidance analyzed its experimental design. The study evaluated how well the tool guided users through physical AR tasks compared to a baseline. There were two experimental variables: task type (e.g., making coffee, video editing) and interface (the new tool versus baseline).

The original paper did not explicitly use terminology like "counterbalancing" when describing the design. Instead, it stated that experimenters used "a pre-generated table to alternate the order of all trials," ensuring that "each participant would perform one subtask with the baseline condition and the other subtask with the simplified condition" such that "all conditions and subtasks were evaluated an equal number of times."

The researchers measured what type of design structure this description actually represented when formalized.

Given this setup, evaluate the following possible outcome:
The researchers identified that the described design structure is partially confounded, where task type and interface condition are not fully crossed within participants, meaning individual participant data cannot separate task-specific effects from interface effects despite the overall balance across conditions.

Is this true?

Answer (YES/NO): NO